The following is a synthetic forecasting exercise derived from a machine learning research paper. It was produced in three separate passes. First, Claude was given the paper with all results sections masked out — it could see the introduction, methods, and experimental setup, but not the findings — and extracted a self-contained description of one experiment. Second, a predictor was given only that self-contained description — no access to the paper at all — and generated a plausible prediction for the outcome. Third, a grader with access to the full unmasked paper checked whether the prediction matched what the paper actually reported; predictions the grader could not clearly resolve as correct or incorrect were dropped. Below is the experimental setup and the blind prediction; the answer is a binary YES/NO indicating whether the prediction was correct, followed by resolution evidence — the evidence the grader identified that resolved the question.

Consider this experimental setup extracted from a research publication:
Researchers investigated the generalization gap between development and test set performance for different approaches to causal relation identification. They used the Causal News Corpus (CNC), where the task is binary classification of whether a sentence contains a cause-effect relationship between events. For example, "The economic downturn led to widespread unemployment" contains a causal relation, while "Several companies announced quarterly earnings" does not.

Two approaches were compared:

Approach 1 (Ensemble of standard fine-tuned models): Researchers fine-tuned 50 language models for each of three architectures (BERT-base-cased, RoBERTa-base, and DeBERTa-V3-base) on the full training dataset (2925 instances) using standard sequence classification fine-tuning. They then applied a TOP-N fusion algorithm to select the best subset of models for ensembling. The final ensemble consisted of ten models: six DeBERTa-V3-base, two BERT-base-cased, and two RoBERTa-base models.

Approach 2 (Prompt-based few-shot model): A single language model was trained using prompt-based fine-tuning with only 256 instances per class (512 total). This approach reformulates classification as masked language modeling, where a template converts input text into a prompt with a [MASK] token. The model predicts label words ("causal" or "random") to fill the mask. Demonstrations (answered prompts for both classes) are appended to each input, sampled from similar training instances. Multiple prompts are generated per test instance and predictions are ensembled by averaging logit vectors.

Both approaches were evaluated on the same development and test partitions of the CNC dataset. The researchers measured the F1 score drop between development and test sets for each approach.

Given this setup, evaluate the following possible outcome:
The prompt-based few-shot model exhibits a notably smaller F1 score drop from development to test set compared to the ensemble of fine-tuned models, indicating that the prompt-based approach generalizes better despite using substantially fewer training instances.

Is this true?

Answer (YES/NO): YES